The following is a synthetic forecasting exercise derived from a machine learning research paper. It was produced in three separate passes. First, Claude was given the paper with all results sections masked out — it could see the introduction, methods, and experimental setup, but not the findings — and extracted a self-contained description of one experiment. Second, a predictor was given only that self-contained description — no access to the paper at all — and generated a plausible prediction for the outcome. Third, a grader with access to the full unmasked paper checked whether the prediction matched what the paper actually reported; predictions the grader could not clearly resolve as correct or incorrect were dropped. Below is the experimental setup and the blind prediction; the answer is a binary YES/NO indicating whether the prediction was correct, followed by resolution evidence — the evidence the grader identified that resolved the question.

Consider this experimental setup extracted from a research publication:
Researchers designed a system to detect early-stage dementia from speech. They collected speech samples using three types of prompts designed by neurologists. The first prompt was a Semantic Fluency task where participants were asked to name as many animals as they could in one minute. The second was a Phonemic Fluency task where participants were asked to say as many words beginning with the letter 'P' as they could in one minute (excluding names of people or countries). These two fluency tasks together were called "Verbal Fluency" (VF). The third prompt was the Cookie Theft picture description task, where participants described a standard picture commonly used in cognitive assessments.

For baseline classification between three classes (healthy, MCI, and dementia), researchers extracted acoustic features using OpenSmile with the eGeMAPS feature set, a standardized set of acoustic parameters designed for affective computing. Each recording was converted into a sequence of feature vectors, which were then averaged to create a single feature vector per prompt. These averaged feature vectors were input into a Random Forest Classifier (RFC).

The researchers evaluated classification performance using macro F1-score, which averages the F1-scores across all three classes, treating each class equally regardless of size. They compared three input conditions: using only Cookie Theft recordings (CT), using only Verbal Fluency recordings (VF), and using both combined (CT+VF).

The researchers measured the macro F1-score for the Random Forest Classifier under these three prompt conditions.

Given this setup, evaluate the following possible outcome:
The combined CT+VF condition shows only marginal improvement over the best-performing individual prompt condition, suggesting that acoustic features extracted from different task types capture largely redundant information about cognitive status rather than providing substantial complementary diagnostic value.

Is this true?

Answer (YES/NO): NO